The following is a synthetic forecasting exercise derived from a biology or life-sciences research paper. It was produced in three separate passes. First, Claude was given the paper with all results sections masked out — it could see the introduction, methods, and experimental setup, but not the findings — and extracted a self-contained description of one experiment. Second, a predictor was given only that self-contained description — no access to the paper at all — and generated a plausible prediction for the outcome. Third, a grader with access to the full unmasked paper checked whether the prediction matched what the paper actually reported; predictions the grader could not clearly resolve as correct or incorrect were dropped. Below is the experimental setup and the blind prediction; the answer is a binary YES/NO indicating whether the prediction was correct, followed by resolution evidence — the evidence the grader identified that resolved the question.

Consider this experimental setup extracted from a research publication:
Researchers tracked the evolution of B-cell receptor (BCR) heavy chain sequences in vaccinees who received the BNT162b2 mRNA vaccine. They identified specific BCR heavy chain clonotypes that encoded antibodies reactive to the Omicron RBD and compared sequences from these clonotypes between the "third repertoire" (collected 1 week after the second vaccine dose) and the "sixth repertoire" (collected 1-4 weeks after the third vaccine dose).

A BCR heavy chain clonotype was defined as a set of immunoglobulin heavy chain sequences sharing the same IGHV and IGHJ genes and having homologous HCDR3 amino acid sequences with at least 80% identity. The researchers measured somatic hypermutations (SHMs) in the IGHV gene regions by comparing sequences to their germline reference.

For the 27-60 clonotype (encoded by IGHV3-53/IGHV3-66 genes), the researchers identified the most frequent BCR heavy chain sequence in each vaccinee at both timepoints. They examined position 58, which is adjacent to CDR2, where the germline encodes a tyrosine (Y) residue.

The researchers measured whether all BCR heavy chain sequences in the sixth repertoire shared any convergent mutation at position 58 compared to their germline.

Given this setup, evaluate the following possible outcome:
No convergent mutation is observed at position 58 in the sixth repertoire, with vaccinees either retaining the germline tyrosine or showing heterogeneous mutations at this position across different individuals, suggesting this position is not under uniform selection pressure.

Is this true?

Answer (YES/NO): NO